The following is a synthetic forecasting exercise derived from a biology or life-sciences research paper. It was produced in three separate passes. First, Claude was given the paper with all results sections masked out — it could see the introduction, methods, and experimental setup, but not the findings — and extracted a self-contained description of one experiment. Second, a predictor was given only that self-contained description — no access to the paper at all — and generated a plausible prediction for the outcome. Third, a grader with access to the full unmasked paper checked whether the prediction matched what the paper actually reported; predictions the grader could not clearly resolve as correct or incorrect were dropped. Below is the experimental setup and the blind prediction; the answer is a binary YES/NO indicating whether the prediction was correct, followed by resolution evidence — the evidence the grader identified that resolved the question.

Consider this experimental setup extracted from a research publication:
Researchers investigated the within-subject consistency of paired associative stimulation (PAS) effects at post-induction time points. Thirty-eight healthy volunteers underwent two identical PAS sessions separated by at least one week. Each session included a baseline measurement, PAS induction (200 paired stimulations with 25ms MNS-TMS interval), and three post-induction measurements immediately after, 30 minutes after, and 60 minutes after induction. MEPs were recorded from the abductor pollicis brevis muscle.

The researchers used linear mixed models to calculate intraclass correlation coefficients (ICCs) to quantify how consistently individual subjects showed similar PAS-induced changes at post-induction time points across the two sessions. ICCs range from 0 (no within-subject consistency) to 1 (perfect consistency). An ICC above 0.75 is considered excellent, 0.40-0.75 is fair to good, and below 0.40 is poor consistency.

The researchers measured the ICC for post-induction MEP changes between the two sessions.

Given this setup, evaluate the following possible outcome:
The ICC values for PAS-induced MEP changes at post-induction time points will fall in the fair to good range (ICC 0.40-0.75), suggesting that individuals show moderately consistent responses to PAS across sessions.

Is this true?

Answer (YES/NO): NO